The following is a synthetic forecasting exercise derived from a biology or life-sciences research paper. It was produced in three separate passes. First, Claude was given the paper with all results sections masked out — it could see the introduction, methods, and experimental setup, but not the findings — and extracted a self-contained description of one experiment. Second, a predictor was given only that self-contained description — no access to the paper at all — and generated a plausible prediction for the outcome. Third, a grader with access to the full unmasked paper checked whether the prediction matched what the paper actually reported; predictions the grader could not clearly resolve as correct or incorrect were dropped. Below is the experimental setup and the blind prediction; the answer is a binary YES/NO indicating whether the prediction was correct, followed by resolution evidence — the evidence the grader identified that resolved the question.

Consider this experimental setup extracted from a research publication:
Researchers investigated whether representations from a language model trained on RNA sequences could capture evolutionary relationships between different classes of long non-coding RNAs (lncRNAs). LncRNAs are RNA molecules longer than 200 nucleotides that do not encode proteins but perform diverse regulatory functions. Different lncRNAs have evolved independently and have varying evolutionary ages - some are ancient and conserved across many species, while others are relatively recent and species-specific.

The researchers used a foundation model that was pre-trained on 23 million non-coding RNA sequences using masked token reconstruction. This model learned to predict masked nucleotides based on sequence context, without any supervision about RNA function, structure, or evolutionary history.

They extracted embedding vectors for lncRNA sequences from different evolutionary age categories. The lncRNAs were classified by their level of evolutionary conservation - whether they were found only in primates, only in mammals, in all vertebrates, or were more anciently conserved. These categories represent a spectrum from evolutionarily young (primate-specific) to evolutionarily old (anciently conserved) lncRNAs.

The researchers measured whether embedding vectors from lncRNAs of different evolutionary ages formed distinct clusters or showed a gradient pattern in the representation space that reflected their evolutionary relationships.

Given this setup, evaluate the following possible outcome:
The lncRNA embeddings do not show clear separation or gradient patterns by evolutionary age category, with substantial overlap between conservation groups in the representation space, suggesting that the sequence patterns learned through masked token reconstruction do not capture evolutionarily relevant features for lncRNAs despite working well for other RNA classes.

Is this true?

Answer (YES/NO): NO